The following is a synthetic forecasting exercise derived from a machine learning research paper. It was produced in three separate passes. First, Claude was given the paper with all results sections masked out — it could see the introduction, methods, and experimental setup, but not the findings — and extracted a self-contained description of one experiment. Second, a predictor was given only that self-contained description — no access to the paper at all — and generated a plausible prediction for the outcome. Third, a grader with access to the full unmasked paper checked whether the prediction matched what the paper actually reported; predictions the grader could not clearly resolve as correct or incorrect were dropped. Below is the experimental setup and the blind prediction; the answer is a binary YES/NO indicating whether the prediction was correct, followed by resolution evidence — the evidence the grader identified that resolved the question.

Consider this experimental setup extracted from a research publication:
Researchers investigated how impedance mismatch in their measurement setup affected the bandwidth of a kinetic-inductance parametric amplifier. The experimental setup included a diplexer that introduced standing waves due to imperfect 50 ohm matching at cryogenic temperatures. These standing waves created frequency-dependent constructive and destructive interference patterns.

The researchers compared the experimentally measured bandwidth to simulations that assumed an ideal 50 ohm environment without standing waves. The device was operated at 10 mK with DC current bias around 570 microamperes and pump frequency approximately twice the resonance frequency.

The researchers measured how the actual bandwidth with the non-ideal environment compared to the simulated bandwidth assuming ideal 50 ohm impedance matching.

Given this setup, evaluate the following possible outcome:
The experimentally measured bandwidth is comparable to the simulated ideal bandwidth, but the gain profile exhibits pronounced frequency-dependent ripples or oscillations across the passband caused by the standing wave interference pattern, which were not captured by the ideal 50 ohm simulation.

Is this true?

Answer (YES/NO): NO